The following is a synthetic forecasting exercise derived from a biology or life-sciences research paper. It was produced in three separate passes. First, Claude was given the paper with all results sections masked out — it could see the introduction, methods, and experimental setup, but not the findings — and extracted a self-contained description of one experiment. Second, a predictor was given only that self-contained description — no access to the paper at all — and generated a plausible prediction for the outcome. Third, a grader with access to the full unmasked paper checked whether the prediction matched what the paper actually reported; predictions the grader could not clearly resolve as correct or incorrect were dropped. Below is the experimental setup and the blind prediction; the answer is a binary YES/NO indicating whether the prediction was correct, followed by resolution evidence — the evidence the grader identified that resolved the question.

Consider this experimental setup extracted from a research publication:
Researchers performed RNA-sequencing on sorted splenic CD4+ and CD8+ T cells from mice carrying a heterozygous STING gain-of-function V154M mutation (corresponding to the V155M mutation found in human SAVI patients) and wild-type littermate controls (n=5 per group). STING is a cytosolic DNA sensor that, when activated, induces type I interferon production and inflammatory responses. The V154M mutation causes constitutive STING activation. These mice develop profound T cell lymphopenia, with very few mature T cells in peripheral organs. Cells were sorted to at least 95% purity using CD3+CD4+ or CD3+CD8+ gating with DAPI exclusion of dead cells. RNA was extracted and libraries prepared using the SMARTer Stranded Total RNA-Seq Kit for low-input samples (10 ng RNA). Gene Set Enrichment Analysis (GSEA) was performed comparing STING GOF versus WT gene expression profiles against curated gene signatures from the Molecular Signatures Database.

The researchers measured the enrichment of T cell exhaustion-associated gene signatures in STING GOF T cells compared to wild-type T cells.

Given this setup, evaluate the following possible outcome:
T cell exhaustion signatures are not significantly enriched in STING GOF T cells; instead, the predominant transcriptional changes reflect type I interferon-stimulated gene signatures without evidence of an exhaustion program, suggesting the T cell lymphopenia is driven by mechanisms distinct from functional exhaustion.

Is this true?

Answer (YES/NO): NO